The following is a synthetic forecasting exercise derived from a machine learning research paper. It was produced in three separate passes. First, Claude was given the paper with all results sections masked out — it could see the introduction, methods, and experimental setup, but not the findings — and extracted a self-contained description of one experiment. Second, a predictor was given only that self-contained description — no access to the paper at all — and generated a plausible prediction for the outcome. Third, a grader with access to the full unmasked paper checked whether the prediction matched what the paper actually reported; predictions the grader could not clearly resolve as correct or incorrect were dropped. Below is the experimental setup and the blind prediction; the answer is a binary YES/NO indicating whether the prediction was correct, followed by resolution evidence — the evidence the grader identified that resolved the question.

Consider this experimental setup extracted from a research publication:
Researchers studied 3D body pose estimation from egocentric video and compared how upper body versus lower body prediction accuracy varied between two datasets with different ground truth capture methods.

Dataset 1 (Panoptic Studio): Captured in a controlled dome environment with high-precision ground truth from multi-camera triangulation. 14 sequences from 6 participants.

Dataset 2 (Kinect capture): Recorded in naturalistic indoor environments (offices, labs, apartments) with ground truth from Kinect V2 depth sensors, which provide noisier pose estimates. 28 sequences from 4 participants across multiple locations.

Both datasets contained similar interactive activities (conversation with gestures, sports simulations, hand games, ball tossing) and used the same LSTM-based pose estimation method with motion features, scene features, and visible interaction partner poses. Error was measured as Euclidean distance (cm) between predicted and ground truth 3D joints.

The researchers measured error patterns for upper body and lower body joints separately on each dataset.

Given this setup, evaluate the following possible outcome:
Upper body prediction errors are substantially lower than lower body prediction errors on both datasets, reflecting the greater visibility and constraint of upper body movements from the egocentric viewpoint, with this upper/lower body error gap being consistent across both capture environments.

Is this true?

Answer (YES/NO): NO